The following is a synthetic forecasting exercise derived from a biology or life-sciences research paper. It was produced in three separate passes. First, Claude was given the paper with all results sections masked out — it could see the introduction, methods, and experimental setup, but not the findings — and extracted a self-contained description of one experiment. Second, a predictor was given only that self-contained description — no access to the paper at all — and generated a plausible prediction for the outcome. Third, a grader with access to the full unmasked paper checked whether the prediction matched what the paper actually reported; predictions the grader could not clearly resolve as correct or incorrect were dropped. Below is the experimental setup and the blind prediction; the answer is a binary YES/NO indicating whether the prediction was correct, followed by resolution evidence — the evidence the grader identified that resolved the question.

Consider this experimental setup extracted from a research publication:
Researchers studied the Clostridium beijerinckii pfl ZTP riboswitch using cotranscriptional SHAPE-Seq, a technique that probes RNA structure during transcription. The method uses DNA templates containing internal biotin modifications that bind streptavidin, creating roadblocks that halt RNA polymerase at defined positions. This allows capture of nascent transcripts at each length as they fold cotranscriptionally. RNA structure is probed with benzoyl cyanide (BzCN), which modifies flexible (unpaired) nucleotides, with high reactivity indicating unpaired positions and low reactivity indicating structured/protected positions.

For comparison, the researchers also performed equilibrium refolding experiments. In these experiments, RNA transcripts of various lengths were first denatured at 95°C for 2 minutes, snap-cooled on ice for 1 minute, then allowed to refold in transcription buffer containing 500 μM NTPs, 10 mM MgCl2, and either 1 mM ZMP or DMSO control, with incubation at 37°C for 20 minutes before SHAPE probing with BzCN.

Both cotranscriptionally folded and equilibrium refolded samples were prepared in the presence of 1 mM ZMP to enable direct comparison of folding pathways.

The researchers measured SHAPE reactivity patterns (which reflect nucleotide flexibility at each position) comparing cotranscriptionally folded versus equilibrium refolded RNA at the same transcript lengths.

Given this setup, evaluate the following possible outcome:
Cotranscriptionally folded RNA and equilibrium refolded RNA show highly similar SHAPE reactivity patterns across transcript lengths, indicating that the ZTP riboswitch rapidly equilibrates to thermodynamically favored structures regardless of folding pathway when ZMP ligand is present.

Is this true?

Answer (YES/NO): NO